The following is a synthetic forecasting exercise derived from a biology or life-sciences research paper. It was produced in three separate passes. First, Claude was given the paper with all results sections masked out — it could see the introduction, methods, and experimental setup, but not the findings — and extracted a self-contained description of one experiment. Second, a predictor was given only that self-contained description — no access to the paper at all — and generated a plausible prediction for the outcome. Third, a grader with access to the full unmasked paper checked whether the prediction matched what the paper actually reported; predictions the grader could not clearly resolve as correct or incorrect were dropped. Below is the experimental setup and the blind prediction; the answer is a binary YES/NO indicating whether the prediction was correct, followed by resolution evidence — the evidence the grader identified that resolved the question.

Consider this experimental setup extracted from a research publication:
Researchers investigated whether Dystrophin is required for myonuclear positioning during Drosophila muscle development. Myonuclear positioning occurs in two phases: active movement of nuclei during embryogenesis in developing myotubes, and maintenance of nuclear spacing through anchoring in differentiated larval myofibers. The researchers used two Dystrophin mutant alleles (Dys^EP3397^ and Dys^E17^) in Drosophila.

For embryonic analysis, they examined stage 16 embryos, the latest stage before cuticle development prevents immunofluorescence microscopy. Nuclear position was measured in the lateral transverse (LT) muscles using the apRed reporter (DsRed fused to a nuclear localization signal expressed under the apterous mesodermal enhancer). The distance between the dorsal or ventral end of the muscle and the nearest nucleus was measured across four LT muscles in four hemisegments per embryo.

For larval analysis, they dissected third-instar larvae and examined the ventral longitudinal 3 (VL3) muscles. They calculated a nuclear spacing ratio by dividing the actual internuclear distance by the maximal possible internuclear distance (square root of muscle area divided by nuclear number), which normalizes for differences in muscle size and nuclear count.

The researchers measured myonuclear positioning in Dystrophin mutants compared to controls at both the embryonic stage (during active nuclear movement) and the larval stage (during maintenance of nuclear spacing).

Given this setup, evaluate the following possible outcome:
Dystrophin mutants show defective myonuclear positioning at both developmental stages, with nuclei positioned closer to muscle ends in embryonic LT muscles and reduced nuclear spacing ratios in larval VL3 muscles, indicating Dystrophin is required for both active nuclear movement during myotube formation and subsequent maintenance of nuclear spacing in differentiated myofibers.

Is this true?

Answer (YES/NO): NO